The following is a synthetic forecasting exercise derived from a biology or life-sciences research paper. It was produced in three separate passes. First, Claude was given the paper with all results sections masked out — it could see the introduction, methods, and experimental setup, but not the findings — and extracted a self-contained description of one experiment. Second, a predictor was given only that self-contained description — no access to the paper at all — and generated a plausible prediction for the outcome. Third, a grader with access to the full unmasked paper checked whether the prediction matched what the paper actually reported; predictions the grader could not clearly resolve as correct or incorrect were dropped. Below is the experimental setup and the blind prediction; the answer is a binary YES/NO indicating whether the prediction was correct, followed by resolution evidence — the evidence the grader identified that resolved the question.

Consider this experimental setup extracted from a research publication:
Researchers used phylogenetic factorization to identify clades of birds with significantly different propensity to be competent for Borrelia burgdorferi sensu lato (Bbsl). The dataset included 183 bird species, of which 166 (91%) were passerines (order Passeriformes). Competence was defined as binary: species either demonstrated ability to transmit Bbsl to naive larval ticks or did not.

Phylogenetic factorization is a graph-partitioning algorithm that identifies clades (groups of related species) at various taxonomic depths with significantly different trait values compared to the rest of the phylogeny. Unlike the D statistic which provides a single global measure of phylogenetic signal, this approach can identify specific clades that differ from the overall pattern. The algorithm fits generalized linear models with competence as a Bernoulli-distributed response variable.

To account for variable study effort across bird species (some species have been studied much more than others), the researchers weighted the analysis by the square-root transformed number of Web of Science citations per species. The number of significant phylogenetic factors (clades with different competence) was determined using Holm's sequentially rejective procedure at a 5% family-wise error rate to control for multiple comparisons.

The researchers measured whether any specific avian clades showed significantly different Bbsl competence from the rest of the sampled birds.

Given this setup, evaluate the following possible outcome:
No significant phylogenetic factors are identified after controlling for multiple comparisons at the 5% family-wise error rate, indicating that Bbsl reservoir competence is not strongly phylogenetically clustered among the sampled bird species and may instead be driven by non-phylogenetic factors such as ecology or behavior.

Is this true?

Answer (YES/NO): NO